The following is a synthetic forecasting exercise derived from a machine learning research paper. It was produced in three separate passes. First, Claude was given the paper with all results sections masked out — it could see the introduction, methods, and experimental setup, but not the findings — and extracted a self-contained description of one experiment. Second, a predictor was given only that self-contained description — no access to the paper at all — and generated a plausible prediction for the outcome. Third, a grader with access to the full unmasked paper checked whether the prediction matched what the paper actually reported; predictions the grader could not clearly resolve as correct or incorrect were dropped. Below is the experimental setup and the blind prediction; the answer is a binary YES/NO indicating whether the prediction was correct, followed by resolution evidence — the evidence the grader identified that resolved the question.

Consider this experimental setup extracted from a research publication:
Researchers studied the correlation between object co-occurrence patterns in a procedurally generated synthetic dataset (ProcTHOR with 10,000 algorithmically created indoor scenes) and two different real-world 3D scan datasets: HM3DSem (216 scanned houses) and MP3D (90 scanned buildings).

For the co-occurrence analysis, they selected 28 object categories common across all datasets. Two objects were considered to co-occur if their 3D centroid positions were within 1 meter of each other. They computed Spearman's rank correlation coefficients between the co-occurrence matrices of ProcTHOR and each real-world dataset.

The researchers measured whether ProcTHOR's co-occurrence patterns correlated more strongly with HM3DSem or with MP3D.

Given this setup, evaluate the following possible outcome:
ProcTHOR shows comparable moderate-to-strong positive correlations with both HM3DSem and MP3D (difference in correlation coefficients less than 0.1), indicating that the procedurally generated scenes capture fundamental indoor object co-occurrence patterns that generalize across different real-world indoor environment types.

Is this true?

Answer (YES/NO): NO